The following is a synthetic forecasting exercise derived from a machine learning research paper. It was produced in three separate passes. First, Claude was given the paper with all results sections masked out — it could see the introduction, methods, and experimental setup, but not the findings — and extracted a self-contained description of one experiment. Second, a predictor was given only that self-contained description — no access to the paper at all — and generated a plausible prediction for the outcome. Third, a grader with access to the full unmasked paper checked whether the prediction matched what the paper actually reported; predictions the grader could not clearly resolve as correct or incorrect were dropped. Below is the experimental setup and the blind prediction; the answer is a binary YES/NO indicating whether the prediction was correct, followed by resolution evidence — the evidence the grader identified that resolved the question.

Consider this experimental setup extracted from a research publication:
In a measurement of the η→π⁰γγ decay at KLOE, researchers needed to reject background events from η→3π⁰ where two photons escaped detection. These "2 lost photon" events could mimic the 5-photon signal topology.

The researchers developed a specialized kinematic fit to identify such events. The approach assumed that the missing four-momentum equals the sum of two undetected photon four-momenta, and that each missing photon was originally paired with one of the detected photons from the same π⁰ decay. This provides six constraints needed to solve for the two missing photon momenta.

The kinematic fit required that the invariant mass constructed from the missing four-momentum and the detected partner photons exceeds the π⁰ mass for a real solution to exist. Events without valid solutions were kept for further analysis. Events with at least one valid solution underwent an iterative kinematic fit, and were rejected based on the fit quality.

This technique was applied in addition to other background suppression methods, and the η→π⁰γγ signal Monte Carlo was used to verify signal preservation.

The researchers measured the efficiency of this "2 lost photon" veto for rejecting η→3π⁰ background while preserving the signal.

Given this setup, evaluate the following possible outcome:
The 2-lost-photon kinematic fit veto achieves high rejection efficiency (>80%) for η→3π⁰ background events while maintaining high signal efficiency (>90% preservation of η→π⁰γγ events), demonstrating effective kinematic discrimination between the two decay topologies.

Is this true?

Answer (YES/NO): NO